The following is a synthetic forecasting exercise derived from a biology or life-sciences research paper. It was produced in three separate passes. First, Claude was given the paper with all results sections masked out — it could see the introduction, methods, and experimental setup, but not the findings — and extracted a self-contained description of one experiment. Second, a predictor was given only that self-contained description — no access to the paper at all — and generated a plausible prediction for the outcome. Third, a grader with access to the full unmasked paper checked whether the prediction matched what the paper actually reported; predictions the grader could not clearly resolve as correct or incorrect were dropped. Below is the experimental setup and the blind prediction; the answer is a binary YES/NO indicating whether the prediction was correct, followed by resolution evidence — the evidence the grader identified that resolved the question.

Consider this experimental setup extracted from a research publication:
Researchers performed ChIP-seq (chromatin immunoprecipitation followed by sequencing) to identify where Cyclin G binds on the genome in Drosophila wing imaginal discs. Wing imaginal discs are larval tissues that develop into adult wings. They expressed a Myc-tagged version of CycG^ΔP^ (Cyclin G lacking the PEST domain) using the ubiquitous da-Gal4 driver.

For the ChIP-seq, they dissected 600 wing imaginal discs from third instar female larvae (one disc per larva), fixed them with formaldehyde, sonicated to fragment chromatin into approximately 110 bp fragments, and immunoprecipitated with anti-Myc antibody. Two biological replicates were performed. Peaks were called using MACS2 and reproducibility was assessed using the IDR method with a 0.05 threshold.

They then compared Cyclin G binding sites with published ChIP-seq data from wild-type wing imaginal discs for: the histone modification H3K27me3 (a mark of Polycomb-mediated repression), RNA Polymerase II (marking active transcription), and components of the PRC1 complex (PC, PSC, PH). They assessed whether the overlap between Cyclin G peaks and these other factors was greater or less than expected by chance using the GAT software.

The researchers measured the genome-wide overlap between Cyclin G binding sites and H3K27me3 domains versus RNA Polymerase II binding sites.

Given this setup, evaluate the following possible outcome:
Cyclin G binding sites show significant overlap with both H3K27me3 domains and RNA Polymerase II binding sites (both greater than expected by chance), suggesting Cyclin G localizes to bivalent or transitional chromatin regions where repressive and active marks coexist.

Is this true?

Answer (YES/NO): NO